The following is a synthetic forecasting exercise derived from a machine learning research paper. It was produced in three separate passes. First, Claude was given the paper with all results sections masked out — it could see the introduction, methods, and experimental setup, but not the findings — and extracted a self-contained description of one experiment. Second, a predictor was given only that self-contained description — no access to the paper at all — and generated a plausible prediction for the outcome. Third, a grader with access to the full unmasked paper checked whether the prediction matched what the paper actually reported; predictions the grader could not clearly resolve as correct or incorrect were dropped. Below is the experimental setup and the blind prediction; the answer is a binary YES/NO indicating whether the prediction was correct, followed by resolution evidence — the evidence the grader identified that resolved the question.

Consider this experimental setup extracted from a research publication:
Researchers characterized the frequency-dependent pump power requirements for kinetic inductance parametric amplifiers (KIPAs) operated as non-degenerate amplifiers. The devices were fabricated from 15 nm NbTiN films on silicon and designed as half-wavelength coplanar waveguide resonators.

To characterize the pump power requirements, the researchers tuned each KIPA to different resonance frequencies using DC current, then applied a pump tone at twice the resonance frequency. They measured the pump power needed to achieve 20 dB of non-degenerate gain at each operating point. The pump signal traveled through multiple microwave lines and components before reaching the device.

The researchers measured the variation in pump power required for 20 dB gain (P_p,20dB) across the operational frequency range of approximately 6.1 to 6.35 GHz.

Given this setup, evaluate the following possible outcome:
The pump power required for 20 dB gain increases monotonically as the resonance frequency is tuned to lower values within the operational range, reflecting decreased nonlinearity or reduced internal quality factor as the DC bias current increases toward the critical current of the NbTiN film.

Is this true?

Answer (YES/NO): NO